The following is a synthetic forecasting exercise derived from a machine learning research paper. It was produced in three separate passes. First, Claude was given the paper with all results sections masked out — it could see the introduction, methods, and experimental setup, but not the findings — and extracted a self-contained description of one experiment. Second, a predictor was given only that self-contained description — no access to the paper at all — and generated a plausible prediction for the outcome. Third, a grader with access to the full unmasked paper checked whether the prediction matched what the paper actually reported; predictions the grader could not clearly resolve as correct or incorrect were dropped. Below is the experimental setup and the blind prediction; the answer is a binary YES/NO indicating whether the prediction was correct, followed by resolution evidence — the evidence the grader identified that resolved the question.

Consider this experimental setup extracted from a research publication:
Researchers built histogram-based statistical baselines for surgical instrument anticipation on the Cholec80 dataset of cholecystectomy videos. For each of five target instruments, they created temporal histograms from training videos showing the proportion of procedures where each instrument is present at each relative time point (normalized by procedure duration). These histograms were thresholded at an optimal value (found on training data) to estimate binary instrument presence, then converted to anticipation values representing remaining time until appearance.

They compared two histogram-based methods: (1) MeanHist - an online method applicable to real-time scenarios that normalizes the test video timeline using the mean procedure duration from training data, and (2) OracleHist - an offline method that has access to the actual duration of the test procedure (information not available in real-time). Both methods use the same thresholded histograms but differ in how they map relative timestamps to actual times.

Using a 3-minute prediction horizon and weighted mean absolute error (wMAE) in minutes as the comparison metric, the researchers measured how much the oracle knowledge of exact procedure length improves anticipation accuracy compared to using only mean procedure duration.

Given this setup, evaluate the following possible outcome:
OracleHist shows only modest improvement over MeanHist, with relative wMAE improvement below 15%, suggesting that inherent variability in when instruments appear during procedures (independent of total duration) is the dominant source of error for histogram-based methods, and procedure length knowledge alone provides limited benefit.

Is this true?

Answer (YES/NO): NO